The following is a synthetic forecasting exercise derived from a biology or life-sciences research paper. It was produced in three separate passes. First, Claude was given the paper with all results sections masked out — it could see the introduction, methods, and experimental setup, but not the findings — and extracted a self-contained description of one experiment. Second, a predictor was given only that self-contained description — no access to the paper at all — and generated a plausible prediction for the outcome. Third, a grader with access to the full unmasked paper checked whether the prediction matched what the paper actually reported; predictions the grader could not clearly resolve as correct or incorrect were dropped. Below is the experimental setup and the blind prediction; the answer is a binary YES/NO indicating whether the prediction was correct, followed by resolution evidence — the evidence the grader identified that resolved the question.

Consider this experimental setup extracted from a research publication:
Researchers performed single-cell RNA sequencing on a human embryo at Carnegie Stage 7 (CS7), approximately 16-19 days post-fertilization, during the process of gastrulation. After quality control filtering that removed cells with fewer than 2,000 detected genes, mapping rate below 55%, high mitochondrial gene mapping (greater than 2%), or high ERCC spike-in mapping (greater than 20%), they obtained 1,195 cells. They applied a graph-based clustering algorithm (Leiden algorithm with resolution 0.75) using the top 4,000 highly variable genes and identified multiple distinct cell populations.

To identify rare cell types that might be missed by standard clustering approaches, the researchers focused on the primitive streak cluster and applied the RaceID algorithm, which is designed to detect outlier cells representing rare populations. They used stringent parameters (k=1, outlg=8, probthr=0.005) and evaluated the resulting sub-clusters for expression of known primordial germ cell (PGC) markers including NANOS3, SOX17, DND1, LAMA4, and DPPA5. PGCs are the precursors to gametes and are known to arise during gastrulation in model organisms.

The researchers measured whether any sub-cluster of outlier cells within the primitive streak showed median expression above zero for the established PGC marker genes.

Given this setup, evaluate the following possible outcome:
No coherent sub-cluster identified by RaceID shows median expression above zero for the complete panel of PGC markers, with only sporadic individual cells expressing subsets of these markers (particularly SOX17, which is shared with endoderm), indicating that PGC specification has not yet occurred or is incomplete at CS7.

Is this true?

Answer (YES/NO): NO